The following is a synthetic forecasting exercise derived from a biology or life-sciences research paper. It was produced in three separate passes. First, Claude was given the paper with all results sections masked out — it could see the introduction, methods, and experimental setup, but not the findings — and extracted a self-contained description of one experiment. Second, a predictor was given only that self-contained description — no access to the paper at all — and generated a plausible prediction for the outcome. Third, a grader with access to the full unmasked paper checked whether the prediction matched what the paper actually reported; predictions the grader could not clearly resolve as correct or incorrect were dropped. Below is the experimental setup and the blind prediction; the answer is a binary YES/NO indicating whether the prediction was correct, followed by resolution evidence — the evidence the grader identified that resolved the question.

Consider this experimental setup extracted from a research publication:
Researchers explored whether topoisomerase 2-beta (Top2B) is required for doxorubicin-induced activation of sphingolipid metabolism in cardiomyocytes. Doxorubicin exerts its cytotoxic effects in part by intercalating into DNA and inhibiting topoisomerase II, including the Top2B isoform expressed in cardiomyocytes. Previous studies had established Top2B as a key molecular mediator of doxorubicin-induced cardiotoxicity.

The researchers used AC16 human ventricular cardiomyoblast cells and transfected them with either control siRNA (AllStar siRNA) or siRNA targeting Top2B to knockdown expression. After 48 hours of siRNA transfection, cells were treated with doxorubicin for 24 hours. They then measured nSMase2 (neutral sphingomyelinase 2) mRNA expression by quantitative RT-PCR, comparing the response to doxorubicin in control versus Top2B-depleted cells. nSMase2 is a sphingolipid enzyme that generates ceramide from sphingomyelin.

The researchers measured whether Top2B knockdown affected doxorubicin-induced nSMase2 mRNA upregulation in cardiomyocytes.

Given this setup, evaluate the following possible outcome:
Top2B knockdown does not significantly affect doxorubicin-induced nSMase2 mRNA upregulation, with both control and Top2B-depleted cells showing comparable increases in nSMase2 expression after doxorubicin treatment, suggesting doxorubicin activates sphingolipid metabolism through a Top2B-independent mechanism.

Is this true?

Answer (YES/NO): NO